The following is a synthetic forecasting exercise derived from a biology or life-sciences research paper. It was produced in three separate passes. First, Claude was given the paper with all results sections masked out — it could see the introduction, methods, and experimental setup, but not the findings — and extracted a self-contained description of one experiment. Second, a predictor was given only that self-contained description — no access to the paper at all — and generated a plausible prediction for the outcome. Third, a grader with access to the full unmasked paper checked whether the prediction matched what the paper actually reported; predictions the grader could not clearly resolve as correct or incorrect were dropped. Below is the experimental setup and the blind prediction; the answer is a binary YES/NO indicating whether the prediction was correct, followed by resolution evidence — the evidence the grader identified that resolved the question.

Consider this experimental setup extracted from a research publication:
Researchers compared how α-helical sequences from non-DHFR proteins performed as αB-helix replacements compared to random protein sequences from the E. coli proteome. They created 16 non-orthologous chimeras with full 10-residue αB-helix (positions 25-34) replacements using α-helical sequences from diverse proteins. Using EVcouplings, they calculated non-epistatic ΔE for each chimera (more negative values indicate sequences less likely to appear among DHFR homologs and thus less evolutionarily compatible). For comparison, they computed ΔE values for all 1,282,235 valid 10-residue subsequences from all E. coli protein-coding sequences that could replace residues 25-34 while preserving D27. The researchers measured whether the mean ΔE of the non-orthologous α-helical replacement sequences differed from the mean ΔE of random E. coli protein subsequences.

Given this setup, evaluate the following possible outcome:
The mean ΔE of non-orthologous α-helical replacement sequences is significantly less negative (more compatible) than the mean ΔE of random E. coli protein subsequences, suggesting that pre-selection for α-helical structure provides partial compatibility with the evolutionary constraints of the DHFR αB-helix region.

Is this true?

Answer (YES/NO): YES